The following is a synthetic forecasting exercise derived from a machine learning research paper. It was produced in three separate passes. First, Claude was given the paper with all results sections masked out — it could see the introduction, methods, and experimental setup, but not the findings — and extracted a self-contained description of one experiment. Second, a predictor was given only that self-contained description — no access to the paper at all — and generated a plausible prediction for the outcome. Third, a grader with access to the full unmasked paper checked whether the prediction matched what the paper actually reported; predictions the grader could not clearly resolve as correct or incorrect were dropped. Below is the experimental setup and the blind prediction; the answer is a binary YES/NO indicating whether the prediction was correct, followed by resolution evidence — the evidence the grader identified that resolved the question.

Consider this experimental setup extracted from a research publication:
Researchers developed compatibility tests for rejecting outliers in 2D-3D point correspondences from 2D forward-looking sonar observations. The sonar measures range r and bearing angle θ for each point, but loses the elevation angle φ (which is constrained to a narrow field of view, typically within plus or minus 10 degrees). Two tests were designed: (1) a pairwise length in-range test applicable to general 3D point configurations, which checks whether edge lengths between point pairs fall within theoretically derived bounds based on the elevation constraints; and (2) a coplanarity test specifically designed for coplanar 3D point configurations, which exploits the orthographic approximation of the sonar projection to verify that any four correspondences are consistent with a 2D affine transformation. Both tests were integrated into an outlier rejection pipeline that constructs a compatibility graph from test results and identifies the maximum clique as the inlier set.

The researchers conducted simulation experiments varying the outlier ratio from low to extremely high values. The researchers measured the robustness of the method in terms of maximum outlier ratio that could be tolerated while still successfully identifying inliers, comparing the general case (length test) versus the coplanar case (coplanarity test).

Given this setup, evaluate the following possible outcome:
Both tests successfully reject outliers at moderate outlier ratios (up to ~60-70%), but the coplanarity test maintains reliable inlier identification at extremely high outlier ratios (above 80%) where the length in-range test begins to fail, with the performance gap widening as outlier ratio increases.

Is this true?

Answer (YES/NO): NO